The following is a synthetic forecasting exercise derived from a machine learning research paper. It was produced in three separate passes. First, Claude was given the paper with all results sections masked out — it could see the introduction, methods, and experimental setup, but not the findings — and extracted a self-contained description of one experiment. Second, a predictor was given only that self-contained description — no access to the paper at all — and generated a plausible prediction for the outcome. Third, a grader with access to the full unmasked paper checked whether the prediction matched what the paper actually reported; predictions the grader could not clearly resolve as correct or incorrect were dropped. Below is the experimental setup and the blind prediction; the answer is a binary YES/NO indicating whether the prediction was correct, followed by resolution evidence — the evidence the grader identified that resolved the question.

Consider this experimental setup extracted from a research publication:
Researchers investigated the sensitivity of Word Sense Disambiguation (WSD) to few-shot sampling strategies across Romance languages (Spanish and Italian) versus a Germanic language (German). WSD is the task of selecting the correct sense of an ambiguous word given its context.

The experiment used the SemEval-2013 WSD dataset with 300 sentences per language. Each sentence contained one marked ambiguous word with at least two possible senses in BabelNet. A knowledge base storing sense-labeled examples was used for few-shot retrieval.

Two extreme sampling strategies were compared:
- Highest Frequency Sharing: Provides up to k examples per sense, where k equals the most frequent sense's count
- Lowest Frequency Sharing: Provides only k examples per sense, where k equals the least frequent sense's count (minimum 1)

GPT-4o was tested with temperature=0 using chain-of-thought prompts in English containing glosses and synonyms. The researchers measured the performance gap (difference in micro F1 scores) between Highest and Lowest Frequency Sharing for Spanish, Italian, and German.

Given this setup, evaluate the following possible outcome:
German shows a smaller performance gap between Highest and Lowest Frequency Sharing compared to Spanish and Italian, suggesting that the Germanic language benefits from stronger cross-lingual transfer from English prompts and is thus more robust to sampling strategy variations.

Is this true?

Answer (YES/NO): YES